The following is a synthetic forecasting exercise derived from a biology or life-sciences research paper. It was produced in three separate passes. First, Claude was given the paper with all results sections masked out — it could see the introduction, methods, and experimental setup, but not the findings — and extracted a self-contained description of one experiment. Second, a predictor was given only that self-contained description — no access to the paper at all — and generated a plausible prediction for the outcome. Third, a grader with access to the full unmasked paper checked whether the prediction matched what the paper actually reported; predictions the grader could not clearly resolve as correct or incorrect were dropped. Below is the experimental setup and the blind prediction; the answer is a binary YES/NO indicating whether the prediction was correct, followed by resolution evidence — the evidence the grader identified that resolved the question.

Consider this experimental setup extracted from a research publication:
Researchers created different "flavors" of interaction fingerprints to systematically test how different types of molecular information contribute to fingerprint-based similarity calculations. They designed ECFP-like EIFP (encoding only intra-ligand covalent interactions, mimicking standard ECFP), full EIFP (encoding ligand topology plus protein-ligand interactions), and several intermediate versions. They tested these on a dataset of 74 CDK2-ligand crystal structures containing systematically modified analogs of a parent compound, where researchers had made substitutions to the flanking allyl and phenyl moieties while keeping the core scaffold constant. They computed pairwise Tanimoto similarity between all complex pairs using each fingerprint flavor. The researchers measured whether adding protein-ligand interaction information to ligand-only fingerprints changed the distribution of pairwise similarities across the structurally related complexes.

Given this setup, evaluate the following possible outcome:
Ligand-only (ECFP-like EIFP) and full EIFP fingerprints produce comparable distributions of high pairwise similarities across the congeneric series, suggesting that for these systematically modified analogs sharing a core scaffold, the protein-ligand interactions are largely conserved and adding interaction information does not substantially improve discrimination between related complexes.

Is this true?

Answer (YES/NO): YES